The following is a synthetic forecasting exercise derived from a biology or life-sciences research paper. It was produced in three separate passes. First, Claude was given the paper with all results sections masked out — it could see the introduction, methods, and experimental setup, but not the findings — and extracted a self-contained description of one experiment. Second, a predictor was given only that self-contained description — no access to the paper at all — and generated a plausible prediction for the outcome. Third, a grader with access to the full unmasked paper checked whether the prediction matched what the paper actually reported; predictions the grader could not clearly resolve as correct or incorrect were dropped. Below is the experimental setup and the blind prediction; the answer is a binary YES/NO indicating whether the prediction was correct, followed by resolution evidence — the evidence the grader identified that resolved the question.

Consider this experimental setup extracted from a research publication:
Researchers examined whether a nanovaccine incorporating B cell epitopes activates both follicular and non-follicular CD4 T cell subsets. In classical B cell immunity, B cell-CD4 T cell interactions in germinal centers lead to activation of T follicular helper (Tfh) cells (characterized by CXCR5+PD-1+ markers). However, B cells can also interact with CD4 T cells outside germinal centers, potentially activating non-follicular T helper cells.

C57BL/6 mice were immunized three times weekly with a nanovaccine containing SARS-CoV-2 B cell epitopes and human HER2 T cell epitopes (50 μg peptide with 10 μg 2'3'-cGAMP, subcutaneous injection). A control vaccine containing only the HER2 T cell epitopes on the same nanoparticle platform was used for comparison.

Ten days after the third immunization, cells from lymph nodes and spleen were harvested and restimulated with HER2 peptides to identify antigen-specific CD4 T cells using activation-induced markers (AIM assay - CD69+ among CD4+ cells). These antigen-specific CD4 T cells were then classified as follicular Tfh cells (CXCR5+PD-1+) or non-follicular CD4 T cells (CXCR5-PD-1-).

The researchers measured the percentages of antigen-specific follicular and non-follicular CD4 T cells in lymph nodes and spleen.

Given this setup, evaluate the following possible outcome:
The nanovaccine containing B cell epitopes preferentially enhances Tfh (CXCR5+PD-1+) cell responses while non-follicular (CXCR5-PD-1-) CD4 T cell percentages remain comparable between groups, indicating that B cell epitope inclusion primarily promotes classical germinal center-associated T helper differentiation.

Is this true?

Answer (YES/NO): NO